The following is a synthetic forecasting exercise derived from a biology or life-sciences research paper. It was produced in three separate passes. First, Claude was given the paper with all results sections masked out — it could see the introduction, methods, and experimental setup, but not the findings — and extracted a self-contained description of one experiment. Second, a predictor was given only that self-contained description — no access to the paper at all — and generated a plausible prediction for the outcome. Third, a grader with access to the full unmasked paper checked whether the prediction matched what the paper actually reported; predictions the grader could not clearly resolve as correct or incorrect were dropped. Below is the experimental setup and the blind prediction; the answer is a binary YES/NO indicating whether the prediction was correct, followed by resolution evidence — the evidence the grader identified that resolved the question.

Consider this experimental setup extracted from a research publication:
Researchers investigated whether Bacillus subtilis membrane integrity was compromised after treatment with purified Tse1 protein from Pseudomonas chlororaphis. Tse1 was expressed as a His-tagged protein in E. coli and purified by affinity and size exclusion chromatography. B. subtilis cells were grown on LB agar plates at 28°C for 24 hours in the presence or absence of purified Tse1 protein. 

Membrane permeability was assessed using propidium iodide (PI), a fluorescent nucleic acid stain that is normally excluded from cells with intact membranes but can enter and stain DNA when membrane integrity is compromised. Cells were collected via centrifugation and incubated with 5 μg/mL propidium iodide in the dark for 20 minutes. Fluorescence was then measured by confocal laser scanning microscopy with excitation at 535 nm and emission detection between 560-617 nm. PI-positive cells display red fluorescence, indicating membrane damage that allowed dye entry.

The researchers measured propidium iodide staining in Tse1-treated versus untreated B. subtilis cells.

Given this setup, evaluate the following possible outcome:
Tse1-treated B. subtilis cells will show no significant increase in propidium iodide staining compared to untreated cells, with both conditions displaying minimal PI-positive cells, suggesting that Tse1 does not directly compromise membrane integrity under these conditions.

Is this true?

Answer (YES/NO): NO